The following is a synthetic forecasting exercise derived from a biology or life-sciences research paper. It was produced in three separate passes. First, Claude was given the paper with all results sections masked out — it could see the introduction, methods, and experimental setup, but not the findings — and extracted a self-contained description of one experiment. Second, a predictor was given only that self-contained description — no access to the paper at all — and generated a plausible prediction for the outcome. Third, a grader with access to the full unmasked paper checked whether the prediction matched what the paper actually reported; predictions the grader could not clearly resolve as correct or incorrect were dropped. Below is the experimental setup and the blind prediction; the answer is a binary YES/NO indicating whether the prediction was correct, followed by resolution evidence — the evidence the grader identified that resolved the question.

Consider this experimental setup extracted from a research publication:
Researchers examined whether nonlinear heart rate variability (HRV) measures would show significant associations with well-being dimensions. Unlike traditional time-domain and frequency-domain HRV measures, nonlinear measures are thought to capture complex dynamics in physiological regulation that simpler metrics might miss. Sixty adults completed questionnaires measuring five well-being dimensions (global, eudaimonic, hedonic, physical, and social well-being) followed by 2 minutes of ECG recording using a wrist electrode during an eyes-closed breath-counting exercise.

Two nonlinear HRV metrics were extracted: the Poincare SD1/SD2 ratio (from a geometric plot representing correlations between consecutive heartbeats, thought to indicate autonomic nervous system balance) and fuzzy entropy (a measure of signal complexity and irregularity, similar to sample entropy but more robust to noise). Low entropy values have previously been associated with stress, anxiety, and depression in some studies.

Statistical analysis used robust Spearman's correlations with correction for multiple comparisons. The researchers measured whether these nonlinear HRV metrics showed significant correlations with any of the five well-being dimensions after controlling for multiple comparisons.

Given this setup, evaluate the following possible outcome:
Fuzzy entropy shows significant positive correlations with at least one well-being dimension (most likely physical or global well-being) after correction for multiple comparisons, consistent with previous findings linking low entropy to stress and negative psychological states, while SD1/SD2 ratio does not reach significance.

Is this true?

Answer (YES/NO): NO